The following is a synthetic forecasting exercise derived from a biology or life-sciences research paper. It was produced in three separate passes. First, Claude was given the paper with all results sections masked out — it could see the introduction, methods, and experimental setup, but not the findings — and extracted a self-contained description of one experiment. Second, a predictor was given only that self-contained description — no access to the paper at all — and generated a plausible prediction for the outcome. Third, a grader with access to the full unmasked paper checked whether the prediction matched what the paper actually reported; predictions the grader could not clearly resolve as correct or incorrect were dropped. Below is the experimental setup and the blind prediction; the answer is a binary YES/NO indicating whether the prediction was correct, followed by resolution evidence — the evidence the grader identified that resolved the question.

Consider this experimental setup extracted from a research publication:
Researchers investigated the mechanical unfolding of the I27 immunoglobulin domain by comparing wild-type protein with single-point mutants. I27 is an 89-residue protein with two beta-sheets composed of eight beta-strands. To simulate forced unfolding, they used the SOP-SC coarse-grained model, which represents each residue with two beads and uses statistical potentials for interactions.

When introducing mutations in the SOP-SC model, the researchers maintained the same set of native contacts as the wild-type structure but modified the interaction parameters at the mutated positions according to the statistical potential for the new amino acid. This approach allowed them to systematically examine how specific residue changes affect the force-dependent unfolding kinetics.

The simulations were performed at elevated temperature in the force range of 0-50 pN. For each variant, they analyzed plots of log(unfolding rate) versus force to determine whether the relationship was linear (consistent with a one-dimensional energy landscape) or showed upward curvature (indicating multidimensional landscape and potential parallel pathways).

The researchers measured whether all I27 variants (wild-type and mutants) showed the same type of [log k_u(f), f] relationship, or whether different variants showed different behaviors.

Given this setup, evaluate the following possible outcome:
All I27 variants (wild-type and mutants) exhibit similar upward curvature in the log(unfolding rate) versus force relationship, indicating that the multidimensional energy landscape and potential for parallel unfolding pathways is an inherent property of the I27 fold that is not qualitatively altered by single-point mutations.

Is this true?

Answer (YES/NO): NO